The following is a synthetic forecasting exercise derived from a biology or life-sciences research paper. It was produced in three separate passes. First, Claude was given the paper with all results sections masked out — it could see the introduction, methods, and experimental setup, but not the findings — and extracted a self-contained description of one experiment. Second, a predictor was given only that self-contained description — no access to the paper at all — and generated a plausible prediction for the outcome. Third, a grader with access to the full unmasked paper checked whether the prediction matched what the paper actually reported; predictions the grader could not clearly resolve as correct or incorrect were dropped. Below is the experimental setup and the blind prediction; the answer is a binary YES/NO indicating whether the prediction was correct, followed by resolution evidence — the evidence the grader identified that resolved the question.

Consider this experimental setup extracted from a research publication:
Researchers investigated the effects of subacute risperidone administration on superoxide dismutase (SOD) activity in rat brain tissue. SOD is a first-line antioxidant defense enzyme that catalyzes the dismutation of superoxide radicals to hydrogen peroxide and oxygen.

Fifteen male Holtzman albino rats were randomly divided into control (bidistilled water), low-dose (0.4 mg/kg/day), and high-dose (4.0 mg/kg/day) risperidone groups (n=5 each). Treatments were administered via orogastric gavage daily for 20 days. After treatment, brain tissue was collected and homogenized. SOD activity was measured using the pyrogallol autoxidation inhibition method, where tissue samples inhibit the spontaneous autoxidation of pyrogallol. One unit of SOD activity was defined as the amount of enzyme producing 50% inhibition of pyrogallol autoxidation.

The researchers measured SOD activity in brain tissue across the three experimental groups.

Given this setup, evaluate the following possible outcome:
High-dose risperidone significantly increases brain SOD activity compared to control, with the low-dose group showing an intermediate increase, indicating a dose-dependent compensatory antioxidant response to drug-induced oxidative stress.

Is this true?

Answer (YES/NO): NO